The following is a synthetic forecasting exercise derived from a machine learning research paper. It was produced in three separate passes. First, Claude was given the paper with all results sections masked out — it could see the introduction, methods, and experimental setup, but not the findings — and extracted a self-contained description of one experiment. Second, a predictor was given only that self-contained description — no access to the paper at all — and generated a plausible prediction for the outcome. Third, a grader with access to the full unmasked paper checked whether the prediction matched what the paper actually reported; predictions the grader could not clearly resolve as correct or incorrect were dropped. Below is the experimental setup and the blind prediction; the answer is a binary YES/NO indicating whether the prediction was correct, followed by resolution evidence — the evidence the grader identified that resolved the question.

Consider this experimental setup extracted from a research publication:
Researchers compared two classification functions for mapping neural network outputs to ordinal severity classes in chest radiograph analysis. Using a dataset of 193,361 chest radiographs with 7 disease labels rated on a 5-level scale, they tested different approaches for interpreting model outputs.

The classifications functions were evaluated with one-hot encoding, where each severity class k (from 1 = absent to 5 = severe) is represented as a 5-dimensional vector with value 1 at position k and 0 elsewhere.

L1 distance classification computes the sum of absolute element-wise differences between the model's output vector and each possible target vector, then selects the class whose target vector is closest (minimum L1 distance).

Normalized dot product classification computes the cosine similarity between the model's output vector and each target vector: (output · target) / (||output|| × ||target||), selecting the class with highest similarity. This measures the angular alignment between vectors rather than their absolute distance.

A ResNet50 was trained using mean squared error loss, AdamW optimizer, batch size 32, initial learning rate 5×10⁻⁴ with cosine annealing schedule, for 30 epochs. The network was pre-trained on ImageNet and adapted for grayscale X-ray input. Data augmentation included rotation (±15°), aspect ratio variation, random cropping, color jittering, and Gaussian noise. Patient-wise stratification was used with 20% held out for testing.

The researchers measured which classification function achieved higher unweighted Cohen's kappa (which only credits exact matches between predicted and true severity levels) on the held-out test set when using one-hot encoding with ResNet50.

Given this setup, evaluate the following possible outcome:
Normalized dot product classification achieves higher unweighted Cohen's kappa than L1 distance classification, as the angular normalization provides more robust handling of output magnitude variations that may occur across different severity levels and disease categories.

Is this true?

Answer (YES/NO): NO